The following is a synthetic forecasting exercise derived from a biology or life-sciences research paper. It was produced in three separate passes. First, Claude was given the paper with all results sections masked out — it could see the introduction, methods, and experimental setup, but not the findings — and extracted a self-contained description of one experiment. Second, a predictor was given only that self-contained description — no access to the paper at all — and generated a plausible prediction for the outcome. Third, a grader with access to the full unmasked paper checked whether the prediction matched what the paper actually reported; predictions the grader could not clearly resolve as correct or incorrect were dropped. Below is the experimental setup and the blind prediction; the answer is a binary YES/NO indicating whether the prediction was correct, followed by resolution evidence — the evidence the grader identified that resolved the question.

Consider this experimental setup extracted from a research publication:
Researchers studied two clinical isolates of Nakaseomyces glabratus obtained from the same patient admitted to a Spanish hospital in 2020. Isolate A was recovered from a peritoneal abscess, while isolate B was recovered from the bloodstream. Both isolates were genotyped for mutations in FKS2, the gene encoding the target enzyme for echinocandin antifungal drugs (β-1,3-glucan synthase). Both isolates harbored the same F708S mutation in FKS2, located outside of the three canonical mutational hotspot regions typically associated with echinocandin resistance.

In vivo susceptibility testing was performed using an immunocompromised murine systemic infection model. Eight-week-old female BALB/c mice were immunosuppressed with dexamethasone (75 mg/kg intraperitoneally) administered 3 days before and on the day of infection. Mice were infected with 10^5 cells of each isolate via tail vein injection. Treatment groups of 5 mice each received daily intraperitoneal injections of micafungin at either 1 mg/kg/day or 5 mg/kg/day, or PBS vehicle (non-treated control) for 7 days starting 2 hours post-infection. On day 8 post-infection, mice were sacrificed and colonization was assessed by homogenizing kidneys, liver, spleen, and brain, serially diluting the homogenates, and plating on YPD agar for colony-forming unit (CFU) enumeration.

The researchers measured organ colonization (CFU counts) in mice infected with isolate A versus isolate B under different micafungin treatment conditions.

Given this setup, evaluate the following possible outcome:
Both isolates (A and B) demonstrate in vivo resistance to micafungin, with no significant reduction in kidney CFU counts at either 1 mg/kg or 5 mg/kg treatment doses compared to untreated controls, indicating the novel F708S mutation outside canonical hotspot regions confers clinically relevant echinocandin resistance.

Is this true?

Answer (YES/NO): NO